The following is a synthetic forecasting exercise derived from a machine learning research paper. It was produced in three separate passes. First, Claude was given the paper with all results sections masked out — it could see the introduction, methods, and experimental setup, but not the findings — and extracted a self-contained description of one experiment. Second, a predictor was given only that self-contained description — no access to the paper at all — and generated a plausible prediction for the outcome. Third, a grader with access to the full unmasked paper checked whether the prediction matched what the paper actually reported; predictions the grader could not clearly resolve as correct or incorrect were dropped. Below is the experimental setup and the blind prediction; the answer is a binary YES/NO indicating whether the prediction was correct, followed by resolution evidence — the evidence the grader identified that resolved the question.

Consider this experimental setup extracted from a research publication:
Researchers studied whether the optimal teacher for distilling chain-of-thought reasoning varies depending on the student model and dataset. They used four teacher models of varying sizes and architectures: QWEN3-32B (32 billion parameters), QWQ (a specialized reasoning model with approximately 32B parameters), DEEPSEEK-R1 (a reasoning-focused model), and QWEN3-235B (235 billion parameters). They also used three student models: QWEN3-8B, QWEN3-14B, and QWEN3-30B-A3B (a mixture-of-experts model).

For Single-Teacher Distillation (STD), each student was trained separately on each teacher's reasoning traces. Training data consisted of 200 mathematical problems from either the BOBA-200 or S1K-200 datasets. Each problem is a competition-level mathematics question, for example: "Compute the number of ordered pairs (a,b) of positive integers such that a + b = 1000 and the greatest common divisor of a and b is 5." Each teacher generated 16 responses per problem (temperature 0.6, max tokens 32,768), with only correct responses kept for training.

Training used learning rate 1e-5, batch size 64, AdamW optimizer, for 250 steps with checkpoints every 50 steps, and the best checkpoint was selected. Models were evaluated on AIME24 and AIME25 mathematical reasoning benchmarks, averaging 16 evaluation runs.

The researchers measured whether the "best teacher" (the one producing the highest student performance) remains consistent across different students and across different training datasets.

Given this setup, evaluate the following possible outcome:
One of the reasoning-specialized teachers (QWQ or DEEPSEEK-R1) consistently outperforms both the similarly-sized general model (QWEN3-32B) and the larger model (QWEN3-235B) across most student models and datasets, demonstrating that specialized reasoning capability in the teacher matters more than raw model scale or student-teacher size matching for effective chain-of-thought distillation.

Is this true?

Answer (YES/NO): NO